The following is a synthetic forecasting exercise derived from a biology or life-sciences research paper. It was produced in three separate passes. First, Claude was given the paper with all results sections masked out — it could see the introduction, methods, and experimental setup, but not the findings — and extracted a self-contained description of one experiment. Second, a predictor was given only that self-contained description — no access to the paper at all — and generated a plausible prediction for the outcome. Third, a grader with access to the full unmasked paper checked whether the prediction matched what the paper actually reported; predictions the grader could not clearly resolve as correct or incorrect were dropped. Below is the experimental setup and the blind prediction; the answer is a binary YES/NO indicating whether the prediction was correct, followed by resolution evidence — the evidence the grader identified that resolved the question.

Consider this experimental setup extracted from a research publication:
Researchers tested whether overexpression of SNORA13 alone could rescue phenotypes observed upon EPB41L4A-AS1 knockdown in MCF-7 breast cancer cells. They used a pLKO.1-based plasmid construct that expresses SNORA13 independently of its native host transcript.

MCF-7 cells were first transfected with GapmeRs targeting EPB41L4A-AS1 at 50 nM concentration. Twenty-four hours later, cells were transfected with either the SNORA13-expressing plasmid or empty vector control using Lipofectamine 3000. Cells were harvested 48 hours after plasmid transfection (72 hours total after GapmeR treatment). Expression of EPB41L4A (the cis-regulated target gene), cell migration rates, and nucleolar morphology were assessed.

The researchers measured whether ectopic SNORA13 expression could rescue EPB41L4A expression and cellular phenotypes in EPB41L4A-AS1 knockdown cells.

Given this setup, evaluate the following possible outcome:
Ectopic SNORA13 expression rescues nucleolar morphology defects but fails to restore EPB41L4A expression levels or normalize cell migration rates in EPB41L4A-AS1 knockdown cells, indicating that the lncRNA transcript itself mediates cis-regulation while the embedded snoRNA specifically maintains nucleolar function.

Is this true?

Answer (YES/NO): NO